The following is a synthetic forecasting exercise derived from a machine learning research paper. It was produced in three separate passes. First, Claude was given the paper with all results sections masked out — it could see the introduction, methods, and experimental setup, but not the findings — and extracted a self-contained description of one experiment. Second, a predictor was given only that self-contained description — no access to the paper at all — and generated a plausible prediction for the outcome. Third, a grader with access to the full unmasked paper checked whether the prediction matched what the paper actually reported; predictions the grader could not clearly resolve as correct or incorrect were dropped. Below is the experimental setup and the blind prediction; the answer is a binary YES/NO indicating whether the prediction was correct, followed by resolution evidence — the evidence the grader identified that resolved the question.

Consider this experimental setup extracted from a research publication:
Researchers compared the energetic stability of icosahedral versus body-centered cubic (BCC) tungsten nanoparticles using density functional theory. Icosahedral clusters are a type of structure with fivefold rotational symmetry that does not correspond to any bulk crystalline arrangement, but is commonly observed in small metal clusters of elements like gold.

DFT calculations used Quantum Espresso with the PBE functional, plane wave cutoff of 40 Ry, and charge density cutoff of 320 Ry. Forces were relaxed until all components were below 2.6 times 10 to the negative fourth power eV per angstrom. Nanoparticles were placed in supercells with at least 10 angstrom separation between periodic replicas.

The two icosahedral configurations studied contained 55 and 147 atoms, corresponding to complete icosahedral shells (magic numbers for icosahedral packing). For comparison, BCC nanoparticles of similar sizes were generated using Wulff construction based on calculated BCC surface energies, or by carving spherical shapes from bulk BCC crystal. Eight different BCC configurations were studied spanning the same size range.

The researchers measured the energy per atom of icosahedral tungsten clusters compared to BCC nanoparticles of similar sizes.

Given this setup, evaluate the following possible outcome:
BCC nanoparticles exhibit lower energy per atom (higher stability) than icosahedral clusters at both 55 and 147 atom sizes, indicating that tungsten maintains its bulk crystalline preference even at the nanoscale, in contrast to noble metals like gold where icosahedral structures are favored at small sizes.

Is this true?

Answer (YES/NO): YES